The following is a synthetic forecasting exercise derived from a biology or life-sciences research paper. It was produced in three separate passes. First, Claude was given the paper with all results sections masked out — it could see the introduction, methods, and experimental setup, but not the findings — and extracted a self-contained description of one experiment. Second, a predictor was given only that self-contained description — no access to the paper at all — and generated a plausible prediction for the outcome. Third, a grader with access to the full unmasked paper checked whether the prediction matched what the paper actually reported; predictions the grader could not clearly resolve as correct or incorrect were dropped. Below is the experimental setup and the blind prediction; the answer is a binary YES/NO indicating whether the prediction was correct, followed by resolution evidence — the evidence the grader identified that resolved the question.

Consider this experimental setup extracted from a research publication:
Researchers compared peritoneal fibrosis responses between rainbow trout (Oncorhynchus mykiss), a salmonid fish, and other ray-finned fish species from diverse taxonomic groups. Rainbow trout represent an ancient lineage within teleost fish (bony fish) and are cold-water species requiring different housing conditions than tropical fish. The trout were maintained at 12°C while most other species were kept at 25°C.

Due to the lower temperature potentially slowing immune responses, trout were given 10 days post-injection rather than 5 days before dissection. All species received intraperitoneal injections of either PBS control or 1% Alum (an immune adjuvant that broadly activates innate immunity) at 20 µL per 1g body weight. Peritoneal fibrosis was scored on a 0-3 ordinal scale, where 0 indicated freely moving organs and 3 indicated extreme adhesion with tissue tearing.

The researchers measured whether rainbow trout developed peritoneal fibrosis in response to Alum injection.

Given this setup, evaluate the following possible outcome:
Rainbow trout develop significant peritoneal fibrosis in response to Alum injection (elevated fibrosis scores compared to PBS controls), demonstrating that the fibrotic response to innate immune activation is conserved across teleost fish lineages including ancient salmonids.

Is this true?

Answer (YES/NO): YES